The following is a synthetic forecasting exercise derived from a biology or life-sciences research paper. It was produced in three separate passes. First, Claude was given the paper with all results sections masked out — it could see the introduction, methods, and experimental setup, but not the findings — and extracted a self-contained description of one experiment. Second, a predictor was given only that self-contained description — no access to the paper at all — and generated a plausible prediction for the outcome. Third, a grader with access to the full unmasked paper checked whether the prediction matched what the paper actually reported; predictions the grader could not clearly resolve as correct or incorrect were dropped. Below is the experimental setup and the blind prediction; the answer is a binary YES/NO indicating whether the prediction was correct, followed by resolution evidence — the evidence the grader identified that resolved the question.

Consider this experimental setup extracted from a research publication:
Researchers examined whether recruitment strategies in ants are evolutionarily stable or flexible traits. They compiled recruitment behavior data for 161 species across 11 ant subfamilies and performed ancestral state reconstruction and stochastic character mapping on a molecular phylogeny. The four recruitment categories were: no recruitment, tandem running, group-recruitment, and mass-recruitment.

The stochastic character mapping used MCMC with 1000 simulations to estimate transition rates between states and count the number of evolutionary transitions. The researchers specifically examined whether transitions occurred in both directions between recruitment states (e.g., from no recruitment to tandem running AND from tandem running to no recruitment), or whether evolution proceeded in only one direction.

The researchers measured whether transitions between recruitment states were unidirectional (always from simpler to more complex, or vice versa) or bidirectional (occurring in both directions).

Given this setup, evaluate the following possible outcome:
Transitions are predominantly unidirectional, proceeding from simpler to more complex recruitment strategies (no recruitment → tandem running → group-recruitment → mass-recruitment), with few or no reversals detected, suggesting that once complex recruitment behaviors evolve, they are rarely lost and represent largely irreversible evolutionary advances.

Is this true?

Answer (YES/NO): NO